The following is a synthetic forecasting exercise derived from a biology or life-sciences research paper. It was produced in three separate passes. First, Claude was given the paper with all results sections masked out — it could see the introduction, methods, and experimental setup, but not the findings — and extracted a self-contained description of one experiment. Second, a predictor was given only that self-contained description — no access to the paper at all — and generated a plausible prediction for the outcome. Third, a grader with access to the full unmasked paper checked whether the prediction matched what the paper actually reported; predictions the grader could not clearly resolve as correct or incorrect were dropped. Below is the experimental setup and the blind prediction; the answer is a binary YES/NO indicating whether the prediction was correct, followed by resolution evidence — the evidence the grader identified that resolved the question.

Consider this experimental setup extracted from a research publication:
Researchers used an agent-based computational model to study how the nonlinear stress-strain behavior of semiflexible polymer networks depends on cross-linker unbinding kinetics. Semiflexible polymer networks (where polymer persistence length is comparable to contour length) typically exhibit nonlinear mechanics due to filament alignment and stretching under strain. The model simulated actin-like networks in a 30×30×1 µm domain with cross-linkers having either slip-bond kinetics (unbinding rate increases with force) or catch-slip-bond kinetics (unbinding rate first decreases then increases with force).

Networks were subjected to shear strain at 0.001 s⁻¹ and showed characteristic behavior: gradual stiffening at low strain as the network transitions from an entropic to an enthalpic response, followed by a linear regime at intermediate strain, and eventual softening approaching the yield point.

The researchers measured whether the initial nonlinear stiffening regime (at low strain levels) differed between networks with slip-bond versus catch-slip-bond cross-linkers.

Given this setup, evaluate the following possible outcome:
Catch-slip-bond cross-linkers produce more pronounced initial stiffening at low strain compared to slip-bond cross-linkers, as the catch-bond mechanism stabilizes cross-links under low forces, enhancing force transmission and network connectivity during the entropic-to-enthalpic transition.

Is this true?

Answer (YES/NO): NO